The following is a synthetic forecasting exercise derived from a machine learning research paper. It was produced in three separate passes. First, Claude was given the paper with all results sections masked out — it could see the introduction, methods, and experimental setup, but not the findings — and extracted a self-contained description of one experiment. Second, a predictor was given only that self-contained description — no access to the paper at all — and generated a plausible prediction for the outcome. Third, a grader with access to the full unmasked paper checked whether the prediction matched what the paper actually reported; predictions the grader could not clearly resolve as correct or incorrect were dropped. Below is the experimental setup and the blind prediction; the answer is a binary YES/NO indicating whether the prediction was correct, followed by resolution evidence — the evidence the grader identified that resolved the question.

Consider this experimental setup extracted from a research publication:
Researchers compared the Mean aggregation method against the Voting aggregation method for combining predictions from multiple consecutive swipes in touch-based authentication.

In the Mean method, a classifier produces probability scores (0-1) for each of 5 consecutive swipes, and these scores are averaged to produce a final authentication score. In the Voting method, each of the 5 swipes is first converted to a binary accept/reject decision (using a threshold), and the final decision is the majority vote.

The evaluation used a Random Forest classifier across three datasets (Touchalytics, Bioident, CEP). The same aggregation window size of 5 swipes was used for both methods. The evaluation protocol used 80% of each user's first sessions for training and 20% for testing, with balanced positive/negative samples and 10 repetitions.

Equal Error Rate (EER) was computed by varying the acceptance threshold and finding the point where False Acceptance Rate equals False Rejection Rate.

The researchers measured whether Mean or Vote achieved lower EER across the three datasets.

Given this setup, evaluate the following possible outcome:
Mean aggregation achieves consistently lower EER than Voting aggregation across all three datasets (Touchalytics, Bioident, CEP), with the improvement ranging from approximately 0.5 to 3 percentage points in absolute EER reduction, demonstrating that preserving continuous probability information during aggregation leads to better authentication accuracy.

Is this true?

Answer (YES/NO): NO